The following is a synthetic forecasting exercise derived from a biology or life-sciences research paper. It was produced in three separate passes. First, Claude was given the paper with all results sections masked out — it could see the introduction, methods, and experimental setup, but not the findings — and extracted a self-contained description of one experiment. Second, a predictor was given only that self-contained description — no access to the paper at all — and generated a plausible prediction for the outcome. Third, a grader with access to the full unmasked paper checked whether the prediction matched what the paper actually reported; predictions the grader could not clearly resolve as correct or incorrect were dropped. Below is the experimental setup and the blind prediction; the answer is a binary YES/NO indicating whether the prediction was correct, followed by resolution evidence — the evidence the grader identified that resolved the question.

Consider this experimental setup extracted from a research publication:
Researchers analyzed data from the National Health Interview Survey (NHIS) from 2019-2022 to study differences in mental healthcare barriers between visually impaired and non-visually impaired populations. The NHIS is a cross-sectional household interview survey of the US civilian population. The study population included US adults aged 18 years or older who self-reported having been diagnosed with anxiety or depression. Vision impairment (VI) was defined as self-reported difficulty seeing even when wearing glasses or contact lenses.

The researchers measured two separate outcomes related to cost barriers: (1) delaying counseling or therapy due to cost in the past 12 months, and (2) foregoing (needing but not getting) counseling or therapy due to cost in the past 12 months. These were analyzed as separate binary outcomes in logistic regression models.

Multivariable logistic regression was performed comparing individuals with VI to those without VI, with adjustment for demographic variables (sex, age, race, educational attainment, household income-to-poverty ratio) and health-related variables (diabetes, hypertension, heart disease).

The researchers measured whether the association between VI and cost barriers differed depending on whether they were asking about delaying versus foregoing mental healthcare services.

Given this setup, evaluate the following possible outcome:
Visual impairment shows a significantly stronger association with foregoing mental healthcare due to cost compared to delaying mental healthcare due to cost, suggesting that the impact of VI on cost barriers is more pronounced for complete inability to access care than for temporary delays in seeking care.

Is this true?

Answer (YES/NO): NO